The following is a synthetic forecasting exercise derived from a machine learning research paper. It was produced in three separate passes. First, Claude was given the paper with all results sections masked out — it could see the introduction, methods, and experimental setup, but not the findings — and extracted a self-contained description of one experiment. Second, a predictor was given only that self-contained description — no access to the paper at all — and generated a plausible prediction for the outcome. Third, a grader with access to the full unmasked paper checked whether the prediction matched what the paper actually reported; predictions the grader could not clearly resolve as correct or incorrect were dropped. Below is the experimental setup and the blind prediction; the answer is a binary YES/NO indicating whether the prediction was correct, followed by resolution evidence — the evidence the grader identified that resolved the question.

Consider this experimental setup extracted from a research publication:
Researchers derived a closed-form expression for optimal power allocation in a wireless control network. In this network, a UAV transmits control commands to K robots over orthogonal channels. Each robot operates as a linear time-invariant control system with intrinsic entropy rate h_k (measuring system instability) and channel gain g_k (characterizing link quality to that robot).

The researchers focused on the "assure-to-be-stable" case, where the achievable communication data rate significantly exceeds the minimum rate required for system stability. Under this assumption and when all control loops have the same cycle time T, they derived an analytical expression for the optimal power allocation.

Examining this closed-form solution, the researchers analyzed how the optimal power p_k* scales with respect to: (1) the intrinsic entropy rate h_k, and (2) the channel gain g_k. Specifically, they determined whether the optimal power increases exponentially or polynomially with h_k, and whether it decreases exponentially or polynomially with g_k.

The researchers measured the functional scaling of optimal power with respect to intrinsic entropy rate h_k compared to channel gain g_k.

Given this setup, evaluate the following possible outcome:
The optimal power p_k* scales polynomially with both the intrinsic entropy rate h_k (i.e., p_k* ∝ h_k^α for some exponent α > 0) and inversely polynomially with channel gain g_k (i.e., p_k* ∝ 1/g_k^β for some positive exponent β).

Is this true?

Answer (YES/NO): NO